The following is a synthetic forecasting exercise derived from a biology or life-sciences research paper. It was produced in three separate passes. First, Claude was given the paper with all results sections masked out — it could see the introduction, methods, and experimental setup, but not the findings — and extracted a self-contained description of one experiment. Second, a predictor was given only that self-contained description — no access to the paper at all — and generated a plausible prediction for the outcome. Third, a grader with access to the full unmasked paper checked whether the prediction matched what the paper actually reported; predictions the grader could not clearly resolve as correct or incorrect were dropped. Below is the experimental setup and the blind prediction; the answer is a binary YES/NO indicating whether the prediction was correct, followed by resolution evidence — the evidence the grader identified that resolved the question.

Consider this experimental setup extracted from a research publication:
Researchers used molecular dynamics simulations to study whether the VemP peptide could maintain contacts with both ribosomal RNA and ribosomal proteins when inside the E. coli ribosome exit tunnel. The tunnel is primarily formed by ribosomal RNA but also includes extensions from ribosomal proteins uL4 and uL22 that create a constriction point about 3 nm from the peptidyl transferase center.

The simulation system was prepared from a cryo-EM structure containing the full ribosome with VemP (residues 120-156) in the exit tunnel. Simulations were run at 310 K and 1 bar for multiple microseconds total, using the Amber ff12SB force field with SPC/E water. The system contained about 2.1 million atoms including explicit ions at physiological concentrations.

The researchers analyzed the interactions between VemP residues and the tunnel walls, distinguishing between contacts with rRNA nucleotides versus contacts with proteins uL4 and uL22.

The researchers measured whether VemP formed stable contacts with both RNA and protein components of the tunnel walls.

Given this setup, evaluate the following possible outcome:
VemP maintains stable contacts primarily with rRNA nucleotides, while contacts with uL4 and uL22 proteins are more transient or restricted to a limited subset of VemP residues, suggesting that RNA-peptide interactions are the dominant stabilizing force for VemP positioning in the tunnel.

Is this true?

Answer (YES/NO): NO